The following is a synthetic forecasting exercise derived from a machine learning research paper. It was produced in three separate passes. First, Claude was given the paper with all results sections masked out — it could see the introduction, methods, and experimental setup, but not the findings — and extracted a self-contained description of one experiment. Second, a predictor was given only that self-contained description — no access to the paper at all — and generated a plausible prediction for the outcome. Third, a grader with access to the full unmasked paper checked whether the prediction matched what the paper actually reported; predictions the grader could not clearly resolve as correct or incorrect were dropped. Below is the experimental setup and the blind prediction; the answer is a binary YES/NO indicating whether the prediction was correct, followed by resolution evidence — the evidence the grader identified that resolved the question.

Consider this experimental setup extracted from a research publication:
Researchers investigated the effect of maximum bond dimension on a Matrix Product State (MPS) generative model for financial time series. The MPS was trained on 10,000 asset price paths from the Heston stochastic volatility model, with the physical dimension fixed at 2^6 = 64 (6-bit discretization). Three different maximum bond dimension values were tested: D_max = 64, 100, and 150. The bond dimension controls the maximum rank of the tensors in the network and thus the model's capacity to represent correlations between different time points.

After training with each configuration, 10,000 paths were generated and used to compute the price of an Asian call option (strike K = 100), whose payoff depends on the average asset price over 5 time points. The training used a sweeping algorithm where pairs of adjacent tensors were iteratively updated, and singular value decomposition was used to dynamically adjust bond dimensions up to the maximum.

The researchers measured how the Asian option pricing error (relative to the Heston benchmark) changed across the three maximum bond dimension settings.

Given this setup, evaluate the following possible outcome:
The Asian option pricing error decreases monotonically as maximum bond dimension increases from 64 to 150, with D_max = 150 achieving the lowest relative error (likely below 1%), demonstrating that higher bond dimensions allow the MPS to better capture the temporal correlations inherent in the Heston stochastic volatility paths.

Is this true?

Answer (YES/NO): NO